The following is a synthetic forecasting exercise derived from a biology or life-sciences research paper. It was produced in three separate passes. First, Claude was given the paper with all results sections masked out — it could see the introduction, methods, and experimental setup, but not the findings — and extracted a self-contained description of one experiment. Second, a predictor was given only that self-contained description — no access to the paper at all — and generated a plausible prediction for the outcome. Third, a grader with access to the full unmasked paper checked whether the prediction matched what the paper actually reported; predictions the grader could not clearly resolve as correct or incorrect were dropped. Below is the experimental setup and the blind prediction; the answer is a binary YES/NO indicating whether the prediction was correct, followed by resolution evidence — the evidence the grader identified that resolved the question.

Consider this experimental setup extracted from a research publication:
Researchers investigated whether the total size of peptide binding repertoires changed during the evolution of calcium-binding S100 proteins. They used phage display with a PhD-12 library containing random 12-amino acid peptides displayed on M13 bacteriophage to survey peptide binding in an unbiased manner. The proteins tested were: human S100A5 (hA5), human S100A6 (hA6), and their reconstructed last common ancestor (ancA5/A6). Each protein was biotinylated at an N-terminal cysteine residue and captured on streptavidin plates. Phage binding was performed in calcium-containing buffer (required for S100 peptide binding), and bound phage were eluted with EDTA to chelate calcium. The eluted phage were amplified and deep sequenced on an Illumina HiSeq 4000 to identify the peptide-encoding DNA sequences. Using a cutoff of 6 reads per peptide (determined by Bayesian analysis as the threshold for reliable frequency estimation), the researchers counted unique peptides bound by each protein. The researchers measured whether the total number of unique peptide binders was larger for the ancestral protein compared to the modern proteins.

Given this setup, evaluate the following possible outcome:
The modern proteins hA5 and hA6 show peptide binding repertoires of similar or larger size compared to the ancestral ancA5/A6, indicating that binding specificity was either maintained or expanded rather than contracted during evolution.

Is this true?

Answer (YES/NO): NO